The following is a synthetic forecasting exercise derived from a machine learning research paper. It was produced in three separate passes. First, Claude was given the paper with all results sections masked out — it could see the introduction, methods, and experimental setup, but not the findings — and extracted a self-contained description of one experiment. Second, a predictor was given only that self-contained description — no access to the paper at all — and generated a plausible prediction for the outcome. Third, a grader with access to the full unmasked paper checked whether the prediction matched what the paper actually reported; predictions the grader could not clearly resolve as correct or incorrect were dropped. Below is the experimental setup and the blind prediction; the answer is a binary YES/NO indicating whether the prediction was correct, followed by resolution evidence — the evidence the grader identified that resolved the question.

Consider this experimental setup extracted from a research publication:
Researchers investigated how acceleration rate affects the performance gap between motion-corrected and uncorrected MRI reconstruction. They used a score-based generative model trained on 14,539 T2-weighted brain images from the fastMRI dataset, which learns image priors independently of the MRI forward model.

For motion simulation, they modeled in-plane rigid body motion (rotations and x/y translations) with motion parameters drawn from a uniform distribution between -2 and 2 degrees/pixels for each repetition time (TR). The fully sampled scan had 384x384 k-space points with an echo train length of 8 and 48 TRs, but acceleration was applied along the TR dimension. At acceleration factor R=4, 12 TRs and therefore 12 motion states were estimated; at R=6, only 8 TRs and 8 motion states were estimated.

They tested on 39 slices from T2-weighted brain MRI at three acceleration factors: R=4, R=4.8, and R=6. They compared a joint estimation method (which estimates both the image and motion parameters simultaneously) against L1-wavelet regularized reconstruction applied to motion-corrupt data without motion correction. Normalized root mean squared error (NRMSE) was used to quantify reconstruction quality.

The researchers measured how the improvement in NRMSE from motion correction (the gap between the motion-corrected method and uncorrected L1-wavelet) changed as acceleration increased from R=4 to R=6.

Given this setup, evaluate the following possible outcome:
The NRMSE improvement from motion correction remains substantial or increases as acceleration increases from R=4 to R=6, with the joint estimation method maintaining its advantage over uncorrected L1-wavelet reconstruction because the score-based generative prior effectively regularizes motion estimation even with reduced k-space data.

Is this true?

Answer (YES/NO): NO